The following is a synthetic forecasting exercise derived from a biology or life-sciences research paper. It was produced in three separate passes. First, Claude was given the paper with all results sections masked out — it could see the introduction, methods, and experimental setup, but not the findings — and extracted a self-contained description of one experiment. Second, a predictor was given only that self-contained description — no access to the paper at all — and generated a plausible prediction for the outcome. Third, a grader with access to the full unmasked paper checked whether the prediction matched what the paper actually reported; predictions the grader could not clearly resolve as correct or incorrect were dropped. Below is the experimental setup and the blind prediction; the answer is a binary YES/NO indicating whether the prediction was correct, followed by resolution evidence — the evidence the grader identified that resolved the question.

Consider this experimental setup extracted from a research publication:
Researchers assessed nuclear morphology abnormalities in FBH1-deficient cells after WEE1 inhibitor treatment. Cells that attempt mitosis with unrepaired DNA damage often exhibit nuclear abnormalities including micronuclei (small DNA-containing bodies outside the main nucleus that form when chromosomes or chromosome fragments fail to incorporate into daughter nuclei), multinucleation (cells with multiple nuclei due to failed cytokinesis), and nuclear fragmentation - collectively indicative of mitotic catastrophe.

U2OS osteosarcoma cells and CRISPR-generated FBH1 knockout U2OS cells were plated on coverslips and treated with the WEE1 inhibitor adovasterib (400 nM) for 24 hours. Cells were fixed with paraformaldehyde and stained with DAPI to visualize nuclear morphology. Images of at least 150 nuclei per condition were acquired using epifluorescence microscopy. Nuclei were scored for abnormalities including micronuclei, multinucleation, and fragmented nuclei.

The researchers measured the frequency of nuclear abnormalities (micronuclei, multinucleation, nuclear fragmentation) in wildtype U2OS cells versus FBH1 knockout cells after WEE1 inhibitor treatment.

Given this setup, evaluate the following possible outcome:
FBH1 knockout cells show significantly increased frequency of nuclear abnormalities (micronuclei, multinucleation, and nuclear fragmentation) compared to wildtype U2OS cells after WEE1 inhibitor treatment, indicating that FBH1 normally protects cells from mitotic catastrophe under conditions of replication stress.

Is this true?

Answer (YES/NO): YES